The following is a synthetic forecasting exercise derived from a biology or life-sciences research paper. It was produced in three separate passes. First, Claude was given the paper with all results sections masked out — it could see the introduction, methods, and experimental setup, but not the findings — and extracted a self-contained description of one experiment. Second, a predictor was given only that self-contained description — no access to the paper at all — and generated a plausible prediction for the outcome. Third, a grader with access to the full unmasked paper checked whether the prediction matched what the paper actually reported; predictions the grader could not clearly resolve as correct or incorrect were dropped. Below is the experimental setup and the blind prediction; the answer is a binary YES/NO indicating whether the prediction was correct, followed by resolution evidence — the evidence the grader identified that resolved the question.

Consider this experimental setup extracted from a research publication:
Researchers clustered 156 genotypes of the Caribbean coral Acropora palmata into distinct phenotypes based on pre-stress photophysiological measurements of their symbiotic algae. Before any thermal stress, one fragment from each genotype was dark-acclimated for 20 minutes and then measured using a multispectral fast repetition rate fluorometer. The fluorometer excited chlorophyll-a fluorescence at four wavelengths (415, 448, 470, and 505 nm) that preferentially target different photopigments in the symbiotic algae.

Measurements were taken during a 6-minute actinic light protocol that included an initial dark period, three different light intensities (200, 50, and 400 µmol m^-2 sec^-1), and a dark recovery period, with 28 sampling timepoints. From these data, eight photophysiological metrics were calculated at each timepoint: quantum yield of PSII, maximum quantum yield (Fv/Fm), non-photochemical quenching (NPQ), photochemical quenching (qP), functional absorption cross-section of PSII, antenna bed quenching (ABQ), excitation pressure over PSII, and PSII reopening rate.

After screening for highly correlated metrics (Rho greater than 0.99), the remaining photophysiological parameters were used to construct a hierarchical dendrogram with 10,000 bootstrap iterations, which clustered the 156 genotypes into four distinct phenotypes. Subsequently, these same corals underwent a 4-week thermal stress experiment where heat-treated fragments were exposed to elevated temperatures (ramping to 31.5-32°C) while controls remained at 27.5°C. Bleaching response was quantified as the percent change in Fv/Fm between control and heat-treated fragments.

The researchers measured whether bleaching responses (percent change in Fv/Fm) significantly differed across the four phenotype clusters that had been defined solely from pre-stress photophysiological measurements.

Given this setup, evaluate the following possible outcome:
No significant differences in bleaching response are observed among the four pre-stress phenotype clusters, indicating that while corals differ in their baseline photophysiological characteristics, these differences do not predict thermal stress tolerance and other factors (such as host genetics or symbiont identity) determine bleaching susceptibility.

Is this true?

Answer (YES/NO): NO